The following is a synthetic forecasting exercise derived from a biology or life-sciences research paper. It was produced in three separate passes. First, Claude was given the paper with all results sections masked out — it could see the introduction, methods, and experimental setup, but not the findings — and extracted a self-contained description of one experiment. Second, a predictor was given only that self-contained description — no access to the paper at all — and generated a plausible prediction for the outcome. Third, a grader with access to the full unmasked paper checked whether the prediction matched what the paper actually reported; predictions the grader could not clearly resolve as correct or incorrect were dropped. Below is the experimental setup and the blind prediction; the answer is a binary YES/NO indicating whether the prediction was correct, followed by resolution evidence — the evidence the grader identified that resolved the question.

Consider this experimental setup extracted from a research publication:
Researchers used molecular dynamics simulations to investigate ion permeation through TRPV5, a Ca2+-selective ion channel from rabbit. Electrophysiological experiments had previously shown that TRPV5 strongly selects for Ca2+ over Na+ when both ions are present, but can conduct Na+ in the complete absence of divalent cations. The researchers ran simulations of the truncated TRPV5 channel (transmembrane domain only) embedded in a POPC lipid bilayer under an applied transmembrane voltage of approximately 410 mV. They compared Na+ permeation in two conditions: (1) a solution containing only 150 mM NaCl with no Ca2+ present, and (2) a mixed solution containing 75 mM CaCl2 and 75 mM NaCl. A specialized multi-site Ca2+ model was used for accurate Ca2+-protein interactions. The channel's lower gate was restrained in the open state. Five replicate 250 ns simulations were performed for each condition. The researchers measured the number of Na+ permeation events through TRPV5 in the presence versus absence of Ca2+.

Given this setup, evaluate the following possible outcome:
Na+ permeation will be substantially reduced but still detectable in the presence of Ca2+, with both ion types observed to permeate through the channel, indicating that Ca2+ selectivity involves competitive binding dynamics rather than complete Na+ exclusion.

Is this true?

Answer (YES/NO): YES